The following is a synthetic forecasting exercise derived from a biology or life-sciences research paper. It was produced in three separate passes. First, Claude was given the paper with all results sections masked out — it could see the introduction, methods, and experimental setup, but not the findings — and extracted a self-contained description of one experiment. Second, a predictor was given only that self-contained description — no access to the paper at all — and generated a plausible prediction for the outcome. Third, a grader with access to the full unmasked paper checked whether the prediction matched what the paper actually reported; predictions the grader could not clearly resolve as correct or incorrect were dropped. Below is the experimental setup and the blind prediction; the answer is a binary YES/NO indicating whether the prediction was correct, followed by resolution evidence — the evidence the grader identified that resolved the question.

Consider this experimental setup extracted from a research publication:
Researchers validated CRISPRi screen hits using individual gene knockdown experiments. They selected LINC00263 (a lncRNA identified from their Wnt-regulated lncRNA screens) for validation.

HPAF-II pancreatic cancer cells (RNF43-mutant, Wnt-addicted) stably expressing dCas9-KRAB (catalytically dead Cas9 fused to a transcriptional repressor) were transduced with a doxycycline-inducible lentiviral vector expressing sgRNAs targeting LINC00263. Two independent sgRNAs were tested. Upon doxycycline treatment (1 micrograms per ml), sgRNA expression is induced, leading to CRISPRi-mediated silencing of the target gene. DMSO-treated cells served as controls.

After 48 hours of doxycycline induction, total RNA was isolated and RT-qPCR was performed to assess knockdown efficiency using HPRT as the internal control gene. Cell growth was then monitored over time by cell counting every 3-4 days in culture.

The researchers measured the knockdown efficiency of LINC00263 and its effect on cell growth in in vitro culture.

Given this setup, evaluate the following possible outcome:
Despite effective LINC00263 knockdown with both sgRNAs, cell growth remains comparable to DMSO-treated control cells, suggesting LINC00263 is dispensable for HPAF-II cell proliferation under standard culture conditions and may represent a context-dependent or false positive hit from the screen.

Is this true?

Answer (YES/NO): NO